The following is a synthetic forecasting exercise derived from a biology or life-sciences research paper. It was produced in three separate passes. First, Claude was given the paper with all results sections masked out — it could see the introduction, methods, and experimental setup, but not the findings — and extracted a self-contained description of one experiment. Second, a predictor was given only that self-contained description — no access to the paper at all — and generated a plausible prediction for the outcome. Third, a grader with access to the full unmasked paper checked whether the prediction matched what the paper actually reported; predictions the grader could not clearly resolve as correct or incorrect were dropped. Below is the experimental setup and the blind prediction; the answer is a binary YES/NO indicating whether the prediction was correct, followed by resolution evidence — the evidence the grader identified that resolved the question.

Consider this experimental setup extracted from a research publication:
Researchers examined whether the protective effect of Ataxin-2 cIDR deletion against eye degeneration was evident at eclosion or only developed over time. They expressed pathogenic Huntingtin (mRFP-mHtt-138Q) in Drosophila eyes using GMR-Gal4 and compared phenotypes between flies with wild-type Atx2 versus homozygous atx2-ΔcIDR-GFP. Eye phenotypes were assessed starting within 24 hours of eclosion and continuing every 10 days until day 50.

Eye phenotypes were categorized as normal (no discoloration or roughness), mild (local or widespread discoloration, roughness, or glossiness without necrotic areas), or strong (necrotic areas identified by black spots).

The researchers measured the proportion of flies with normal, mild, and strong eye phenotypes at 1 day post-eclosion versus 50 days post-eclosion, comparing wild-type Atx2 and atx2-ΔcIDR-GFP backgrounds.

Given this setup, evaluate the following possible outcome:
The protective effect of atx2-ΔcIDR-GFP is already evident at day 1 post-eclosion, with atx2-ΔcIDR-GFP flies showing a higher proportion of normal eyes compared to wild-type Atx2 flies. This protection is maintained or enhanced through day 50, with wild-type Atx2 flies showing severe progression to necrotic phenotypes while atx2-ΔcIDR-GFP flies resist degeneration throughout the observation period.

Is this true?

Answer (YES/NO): NO